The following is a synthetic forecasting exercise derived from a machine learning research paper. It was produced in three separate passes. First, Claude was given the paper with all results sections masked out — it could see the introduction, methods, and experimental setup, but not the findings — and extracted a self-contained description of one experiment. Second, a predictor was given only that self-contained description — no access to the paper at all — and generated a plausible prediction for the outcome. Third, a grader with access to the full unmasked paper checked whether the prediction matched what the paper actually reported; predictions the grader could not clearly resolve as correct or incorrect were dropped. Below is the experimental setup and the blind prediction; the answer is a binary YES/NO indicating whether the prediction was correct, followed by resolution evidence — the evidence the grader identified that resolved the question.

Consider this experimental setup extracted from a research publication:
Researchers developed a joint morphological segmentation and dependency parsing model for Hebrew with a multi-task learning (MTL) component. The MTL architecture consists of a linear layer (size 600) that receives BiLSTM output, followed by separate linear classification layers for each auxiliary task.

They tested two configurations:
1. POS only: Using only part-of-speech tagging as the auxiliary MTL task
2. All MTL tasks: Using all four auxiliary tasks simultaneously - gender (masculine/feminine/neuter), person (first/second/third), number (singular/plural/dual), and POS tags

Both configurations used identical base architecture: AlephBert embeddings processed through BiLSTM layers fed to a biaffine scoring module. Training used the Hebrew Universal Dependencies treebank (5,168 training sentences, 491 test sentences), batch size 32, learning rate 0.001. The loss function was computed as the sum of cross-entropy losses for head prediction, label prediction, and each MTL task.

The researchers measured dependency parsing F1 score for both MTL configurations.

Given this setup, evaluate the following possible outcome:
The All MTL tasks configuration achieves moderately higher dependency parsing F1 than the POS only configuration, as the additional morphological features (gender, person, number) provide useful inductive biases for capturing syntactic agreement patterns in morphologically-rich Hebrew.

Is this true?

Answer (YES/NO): NO